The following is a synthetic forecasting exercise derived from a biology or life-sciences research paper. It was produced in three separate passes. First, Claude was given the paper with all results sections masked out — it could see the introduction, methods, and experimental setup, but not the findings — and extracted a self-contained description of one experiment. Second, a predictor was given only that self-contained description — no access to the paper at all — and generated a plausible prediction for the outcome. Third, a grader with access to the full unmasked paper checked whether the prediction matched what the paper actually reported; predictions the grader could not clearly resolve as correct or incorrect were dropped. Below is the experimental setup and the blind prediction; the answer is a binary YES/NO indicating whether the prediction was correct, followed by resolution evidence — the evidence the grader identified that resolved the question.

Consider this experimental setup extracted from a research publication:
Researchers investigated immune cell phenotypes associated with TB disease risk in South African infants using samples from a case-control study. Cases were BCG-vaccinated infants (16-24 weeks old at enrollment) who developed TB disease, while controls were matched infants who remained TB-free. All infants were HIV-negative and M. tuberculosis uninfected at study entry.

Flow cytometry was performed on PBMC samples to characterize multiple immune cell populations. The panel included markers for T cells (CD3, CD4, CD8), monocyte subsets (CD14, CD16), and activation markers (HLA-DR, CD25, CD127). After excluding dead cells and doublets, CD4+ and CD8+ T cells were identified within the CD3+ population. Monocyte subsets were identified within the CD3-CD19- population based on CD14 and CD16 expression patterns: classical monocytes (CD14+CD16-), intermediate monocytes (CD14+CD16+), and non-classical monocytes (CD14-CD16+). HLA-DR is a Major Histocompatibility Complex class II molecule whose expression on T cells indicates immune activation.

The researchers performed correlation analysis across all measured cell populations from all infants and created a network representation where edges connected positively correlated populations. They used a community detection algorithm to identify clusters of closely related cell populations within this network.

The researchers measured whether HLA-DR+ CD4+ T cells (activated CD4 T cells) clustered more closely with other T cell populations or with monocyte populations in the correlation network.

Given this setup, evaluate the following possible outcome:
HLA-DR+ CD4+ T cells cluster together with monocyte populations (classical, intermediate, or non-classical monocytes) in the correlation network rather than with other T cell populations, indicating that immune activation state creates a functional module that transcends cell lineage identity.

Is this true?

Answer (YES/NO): NO